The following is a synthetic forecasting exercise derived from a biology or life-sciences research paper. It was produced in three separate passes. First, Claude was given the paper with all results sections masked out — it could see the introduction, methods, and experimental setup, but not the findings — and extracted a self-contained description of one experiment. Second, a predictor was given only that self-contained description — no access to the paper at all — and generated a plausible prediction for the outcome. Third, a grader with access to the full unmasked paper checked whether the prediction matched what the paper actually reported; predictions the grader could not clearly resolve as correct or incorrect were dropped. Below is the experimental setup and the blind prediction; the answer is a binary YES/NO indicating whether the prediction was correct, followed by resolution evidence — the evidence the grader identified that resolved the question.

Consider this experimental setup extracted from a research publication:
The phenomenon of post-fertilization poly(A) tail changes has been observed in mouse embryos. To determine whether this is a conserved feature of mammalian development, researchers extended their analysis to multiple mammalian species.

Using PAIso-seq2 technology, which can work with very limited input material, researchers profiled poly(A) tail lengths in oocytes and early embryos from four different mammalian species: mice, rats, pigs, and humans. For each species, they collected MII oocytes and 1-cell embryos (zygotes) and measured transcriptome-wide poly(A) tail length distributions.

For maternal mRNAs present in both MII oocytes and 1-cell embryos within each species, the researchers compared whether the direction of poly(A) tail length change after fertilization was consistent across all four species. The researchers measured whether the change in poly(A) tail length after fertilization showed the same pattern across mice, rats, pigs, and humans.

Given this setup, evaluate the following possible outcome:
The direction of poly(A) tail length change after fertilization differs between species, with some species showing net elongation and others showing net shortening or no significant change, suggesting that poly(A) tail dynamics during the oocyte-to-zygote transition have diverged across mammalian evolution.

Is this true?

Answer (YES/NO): NO